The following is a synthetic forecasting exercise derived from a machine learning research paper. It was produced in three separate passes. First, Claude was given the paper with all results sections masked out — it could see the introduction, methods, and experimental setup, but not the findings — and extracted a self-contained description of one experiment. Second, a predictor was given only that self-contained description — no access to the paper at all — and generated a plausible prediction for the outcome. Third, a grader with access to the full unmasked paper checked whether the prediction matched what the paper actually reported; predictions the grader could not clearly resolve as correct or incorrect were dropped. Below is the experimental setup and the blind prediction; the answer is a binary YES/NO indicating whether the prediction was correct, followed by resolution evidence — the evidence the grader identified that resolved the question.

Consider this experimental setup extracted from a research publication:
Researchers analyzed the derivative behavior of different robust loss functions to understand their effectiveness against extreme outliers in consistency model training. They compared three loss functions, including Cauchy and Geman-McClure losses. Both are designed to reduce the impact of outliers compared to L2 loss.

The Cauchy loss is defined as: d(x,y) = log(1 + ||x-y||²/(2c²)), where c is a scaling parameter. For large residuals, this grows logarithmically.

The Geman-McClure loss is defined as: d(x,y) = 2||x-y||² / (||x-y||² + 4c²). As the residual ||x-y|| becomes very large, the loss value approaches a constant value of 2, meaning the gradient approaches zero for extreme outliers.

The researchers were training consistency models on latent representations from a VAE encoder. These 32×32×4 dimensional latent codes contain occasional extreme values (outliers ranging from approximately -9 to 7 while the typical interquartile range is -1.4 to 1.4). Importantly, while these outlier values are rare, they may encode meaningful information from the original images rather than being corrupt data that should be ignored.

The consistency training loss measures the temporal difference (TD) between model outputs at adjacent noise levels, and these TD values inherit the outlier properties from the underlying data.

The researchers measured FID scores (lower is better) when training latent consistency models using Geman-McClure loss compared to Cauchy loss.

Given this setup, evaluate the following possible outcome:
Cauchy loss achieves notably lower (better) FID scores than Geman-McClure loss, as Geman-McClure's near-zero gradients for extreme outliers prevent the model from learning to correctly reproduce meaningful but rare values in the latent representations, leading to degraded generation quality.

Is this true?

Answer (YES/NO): YES